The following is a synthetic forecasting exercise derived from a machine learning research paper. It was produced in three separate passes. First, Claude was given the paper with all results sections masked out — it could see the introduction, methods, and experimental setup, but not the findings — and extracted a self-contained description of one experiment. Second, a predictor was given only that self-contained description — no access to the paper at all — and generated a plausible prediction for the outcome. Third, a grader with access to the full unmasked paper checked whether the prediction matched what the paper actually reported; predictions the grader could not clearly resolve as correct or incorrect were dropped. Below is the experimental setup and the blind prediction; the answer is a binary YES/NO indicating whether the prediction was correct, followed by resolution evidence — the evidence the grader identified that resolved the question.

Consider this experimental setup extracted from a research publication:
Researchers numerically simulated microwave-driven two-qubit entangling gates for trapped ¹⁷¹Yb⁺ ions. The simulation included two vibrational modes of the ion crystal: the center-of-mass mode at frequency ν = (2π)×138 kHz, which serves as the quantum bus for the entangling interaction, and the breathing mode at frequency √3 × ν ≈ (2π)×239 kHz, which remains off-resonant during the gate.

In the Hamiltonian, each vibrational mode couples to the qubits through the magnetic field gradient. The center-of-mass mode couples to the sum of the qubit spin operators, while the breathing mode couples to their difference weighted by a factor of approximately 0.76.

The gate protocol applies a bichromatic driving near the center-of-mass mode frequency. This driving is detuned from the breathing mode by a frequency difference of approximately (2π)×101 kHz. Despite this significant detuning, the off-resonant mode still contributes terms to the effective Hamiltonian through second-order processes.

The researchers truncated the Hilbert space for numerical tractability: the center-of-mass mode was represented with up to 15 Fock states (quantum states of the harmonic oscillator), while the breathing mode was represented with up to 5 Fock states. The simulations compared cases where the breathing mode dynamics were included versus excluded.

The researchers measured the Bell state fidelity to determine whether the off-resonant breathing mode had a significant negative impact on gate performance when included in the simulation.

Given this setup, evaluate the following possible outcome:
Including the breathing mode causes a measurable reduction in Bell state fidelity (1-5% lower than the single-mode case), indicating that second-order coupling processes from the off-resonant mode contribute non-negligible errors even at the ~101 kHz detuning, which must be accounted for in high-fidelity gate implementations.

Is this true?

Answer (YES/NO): NO